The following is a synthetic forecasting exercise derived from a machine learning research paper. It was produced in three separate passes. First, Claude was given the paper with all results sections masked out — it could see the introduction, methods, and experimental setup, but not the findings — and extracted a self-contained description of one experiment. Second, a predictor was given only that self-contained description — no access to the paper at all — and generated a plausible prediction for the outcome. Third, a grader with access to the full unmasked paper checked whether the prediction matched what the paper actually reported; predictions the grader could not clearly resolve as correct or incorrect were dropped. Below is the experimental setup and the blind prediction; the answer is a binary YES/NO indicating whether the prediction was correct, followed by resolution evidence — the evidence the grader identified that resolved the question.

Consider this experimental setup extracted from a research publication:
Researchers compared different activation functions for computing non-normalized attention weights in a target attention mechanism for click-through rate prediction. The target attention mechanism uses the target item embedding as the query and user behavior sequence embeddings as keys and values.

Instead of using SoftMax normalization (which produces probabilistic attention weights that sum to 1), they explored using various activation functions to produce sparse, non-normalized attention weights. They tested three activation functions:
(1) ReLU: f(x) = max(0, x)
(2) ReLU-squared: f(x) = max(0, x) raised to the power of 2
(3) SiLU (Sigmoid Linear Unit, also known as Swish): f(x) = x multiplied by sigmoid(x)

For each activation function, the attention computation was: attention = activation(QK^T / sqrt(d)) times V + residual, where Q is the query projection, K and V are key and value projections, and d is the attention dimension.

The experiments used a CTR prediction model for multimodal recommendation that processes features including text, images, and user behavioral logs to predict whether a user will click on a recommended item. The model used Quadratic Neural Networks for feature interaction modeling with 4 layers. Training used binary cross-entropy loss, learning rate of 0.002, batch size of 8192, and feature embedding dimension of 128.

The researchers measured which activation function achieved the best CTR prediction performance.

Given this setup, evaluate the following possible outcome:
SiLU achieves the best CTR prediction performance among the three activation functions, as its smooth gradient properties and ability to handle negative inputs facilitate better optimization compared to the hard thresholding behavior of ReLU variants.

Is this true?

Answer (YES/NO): NO